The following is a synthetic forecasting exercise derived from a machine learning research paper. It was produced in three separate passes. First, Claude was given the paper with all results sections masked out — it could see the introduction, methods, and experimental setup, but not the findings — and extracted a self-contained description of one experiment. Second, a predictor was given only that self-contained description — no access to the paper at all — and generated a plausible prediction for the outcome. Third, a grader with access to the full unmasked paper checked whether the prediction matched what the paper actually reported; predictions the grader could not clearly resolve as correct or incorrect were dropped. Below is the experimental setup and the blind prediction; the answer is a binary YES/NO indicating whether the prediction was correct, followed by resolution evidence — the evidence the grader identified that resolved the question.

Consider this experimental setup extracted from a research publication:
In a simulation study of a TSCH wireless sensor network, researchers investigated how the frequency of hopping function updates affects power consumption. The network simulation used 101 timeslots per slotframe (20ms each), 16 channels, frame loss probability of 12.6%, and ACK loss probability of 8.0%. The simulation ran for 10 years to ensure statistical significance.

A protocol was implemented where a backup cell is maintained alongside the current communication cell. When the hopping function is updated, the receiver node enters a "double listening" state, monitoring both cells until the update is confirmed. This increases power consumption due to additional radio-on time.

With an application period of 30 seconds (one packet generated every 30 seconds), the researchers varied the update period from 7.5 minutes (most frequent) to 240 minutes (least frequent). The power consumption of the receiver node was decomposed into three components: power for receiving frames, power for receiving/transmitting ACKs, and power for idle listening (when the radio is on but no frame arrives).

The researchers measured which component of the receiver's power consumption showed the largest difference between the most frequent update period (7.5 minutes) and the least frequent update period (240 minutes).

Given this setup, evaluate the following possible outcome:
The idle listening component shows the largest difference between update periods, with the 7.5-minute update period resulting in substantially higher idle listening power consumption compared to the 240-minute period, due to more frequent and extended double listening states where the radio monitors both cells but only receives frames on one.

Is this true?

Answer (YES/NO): YES